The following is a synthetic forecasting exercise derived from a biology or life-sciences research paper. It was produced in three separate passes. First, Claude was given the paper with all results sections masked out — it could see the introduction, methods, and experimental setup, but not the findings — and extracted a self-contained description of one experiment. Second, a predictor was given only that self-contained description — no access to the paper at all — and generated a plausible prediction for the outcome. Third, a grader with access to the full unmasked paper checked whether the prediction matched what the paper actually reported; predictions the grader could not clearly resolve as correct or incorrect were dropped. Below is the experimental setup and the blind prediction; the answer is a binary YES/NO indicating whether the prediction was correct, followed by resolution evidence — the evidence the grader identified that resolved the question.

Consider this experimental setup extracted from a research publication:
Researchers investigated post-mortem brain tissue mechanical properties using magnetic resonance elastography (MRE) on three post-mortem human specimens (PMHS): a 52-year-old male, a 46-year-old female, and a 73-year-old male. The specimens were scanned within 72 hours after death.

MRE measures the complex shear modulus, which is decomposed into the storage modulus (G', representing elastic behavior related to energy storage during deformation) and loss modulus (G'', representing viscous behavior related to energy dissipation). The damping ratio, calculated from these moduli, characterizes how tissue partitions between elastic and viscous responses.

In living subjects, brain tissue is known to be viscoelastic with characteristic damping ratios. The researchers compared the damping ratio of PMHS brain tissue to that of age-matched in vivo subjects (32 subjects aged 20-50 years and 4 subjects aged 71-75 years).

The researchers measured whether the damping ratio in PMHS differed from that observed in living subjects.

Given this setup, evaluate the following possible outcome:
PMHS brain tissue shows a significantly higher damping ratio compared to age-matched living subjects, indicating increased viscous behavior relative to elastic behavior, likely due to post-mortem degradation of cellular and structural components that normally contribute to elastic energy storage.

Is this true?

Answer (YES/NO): NO